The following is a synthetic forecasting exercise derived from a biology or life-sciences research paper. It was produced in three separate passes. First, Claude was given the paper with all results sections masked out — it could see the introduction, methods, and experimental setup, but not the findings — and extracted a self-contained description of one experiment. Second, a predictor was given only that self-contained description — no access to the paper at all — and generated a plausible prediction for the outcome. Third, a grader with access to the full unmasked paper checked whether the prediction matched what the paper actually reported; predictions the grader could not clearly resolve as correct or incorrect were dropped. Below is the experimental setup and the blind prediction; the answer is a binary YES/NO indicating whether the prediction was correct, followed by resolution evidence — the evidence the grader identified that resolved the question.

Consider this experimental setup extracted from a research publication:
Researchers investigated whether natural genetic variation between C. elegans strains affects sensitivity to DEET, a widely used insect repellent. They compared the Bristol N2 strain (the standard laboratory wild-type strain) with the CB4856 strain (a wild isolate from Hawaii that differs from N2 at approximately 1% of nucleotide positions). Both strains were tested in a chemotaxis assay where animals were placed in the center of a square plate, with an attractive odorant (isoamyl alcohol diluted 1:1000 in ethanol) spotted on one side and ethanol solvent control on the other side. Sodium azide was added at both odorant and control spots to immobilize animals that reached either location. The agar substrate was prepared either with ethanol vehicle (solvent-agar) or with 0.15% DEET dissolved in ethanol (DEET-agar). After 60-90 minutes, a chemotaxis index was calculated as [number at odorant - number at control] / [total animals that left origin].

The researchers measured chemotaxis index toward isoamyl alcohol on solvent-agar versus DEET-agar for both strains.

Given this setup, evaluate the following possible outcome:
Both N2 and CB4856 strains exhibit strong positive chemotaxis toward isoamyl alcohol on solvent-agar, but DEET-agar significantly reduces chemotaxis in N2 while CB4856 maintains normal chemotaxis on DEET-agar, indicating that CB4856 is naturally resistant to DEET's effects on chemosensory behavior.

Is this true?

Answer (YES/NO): YES